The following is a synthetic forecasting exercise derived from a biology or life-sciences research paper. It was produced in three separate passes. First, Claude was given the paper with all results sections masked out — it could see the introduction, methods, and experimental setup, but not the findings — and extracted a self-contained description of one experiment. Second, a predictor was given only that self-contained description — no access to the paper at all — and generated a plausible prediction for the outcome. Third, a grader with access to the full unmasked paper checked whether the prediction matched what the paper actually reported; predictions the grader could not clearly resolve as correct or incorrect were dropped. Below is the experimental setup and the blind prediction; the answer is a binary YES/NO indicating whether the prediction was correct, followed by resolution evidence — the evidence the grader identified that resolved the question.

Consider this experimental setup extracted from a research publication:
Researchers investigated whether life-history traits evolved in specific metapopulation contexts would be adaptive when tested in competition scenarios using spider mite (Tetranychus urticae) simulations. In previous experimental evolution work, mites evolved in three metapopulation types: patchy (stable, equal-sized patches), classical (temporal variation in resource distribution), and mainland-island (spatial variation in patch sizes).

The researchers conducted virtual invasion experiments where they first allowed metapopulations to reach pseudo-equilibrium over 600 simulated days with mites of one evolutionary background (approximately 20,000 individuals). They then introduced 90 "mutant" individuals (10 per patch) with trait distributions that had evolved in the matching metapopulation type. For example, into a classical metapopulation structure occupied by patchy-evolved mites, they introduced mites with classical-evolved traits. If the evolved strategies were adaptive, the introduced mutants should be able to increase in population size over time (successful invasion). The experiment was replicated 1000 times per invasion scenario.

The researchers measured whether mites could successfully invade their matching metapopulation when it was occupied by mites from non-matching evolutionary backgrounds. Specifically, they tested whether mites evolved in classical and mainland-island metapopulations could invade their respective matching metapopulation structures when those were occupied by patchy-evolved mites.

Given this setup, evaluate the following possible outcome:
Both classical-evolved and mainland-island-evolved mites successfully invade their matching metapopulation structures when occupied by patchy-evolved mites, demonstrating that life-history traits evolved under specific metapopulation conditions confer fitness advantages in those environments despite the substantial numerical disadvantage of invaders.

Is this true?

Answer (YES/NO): NO